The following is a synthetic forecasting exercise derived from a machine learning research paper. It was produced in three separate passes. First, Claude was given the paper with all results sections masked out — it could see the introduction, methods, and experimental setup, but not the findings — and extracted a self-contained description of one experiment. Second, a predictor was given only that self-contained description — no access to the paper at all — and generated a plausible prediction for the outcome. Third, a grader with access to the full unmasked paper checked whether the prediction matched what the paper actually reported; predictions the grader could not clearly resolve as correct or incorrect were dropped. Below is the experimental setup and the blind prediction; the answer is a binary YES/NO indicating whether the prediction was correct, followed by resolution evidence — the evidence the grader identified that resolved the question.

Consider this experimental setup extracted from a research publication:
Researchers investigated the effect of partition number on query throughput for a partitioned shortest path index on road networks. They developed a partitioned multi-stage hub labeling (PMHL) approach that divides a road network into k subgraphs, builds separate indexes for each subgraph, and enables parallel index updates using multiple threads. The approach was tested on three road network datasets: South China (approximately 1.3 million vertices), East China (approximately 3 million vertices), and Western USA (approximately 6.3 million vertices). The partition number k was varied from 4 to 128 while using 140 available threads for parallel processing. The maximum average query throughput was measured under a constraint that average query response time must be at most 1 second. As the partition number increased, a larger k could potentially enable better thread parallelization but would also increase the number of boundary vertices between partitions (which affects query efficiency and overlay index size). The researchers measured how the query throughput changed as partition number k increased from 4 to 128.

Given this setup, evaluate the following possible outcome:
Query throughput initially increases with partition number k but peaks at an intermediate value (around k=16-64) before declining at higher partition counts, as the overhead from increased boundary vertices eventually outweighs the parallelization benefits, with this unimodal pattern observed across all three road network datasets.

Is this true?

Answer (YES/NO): NO